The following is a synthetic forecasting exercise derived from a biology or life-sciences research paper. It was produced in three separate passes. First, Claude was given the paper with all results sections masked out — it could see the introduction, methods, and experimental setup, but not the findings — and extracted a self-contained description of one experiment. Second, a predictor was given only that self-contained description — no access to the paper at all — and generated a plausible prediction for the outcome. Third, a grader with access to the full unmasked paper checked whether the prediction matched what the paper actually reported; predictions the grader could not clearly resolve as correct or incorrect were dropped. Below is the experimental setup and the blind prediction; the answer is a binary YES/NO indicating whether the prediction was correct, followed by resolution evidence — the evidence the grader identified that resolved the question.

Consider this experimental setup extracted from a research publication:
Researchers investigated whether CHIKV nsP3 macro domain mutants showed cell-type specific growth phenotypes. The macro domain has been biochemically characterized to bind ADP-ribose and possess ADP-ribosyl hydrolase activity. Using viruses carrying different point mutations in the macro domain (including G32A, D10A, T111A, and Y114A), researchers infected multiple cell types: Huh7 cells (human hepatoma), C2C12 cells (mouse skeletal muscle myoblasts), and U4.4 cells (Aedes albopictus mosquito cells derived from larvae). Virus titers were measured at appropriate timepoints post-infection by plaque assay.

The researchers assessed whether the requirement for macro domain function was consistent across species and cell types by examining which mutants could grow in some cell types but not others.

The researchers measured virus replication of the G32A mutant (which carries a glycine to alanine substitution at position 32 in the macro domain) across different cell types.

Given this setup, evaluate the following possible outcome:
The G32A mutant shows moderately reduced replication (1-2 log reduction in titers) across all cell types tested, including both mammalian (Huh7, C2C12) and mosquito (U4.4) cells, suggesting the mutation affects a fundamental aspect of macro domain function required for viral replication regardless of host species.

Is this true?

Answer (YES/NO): NO